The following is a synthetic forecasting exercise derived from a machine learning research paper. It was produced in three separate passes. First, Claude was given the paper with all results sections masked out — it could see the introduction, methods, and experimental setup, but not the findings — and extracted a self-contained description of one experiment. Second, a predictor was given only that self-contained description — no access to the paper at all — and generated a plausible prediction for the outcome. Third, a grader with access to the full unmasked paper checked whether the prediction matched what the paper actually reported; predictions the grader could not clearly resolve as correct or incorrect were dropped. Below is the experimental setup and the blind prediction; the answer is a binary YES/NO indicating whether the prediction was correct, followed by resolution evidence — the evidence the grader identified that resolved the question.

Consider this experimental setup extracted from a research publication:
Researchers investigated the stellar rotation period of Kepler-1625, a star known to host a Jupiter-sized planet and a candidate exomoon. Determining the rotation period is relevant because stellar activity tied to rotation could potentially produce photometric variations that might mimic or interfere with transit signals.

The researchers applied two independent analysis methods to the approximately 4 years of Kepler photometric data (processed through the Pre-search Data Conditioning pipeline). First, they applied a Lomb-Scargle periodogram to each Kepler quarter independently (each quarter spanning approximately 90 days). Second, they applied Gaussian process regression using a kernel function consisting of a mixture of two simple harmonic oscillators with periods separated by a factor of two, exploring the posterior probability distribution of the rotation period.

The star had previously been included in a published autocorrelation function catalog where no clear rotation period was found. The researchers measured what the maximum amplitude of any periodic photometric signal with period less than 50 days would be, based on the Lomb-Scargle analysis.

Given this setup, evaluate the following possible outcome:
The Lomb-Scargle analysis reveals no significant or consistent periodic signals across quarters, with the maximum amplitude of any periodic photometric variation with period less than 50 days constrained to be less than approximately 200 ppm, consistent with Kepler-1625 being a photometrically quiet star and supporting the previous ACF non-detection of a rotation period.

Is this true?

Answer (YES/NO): YES